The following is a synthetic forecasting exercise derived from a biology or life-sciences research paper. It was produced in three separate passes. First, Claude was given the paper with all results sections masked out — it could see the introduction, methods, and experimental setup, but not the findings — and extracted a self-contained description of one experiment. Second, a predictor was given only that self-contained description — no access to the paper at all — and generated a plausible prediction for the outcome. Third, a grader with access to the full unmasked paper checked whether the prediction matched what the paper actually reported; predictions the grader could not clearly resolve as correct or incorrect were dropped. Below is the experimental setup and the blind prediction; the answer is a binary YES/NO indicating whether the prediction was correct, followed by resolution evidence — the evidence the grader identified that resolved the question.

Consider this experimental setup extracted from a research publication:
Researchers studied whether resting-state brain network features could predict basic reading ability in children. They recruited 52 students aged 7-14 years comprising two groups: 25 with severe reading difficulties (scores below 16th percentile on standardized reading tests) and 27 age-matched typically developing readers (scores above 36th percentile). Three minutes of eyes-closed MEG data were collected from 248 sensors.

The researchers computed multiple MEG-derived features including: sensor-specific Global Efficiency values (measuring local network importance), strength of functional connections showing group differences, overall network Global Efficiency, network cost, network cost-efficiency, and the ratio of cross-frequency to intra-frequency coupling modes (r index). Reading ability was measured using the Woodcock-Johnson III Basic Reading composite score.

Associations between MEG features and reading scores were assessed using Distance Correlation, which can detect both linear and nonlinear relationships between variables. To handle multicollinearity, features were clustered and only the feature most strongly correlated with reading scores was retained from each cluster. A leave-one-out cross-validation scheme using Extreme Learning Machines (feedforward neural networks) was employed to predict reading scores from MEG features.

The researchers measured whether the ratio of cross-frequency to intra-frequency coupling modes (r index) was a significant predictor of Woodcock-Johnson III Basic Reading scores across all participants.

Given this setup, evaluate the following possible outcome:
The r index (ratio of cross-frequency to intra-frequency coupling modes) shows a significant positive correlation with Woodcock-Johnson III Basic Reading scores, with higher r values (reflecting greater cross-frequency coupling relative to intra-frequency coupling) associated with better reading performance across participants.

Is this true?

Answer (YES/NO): YES